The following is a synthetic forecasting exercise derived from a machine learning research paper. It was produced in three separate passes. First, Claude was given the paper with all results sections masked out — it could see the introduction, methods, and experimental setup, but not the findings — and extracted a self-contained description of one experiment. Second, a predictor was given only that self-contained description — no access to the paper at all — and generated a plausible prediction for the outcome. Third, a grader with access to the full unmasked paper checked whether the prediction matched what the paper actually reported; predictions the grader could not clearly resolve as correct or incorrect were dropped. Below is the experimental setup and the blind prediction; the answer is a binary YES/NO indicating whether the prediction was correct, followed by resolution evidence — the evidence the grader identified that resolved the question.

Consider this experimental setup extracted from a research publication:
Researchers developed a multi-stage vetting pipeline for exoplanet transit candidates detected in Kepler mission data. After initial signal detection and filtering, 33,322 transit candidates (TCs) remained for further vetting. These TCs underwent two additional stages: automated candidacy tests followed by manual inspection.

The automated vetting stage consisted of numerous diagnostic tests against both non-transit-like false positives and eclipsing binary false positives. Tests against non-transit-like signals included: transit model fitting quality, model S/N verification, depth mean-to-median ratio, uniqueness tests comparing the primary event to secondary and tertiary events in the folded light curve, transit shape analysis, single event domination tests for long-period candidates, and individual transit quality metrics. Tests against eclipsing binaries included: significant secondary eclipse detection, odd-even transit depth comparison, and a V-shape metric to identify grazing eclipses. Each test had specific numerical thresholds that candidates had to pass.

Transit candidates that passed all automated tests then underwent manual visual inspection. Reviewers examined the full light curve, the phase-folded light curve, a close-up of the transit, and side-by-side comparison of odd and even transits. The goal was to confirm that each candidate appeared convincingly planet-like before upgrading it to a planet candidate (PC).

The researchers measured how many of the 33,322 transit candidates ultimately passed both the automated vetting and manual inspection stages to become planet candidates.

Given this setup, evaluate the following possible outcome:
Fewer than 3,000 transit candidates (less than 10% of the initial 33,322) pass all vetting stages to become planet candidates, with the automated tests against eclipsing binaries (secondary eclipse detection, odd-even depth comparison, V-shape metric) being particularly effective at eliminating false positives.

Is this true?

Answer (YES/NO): NO